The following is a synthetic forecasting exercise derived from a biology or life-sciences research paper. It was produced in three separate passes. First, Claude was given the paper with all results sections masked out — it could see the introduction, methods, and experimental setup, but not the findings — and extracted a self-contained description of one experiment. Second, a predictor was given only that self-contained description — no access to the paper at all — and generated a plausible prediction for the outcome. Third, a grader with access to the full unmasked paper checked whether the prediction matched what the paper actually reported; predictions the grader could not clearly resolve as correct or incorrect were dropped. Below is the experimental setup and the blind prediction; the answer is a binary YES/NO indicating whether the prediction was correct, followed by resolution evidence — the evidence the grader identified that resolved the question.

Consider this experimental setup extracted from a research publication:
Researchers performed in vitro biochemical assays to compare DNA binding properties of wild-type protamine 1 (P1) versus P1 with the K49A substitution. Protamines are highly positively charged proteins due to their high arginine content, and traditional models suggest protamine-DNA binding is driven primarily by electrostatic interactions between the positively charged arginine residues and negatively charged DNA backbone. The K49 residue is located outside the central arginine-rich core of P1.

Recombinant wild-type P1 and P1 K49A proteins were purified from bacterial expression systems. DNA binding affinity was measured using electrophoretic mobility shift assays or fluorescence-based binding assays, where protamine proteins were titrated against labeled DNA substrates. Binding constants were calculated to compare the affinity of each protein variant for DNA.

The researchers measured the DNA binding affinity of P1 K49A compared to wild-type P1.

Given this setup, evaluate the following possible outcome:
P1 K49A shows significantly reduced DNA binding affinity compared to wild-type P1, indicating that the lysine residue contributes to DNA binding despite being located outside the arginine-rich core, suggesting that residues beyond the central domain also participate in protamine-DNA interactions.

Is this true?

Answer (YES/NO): YES